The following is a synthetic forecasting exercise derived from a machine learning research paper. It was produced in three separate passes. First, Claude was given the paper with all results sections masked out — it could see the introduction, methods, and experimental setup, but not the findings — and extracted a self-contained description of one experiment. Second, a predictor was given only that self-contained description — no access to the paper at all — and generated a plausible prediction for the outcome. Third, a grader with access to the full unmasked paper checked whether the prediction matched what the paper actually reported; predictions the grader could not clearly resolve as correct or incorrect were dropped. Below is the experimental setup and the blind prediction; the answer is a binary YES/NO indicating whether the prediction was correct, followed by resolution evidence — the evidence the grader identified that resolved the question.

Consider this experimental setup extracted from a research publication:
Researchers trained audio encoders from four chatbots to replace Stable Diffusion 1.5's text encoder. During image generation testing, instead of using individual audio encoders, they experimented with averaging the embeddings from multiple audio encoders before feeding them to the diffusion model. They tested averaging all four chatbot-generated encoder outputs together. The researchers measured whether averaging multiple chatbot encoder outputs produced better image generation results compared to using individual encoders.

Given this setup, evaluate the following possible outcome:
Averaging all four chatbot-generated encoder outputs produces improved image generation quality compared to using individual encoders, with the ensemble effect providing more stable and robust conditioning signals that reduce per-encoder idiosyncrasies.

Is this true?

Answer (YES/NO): YES